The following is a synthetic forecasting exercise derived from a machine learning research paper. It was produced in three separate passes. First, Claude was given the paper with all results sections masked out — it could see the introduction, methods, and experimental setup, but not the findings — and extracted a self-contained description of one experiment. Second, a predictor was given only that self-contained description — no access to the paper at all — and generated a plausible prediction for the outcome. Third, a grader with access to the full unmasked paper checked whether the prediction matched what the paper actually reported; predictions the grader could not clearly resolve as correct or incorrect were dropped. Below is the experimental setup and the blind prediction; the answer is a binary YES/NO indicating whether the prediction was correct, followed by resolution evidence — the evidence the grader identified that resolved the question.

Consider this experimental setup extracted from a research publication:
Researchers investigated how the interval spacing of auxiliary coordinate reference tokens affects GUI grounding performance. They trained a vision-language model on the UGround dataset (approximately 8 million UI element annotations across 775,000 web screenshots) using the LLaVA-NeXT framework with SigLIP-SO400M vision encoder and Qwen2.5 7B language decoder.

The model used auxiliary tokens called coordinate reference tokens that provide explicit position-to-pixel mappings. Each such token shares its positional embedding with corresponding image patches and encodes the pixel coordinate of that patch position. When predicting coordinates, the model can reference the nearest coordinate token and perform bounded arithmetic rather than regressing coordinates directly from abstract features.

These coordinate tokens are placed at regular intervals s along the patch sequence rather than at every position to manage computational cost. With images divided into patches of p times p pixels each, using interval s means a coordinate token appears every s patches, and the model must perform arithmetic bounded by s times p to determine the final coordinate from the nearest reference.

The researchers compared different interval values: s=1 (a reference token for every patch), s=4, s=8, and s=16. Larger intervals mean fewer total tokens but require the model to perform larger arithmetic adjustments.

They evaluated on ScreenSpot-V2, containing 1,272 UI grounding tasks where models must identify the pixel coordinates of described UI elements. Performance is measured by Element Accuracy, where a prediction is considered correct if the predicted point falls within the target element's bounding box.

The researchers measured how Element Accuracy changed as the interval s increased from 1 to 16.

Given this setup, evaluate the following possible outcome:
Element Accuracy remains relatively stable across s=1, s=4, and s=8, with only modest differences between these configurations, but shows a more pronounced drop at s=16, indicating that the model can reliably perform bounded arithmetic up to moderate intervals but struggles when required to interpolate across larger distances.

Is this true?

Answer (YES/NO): NO